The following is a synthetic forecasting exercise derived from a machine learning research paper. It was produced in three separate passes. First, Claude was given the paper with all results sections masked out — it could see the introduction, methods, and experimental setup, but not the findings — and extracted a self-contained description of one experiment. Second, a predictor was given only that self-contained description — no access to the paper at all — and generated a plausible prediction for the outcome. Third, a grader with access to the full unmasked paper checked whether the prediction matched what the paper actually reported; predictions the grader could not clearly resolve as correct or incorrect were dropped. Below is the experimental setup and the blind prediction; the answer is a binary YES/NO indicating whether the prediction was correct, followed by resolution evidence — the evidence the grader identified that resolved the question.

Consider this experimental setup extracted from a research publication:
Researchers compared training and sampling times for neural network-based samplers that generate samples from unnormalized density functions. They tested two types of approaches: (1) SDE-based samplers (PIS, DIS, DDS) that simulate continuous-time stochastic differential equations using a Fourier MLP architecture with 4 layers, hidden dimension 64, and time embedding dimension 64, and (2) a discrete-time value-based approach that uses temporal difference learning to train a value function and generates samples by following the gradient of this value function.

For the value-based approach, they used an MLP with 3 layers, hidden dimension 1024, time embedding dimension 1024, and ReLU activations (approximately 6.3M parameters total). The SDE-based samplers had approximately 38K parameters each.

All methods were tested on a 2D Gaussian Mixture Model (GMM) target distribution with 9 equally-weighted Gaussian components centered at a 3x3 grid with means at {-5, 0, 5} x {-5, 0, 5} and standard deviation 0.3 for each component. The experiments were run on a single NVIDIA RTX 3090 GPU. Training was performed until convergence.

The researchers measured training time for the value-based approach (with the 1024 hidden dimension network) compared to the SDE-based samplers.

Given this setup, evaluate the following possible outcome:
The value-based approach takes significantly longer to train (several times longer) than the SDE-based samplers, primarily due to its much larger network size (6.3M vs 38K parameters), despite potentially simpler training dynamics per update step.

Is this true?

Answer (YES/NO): NO